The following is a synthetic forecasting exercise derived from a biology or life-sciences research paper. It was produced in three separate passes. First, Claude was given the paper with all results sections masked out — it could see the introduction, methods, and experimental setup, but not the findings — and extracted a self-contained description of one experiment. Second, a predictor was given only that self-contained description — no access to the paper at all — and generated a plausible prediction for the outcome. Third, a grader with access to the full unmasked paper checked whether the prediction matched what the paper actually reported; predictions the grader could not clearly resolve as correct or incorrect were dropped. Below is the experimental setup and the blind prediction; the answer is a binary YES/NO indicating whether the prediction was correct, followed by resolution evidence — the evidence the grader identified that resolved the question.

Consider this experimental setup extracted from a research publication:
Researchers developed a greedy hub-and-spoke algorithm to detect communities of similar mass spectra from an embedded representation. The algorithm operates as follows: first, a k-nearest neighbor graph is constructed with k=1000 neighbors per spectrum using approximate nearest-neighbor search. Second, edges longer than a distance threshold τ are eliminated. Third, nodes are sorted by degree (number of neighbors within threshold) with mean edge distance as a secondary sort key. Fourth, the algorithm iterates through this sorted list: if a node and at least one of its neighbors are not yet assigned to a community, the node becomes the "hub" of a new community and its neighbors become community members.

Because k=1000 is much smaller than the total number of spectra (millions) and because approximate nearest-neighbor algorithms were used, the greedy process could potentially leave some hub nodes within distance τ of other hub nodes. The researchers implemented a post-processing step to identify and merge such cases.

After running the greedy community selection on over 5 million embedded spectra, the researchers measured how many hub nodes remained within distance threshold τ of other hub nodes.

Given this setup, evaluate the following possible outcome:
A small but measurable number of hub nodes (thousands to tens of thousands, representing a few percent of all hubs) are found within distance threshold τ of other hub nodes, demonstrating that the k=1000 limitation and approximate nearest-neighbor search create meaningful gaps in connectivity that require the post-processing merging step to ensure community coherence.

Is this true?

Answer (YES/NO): NO